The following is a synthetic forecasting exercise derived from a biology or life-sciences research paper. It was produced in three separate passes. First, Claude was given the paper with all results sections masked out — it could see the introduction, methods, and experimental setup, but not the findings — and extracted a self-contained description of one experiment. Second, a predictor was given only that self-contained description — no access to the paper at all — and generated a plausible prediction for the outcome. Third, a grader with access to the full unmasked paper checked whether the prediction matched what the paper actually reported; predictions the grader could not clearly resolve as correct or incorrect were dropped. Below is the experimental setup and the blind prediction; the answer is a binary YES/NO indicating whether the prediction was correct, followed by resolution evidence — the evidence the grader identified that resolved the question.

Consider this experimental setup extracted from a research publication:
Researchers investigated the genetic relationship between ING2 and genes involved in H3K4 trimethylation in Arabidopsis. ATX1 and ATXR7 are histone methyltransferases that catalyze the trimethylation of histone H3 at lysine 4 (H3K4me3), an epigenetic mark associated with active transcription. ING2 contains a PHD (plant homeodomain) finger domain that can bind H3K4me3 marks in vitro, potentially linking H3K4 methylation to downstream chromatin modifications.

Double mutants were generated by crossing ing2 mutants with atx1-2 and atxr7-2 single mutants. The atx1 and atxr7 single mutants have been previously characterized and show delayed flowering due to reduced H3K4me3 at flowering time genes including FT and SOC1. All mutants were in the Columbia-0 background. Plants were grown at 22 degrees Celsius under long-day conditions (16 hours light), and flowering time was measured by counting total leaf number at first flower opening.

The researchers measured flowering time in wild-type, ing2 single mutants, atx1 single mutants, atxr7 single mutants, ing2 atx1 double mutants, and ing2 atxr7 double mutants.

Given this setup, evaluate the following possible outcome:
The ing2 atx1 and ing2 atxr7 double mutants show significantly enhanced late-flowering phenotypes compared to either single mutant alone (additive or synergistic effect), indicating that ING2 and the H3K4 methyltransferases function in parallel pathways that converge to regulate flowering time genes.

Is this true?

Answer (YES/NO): NO